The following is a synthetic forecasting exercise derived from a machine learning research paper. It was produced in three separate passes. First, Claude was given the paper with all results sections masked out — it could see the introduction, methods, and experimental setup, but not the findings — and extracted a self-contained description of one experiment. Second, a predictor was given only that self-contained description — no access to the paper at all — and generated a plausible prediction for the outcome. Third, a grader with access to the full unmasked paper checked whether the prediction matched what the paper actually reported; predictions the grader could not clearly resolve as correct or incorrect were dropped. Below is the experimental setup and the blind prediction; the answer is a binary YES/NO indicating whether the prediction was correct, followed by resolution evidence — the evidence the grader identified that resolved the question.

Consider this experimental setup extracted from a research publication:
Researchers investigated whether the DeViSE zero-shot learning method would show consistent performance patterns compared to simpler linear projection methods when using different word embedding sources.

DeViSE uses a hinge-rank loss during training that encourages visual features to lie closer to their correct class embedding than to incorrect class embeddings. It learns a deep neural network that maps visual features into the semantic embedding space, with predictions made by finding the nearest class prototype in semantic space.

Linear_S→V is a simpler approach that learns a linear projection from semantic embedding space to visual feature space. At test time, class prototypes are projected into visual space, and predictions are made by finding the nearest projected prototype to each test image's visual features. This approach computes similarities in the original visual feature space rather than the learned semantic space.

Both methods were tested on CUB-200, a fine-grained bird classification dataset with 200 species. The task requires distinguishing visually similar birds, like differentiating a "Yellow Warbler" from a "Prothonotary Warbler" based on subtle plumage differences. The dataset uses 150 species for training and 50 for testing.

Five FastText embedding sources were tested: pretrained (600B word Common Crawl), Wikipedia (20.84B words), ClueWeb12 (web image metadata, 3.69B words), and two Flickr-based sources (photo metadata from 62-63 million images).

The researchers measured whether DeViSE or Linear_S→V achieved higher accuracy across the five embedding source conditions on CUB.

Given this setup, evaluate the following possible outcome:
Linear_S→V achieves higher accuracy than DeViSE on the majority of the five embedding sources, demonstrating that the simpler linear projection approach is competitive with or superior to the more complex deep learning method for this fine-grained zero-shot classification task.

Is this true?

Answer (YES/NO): YES